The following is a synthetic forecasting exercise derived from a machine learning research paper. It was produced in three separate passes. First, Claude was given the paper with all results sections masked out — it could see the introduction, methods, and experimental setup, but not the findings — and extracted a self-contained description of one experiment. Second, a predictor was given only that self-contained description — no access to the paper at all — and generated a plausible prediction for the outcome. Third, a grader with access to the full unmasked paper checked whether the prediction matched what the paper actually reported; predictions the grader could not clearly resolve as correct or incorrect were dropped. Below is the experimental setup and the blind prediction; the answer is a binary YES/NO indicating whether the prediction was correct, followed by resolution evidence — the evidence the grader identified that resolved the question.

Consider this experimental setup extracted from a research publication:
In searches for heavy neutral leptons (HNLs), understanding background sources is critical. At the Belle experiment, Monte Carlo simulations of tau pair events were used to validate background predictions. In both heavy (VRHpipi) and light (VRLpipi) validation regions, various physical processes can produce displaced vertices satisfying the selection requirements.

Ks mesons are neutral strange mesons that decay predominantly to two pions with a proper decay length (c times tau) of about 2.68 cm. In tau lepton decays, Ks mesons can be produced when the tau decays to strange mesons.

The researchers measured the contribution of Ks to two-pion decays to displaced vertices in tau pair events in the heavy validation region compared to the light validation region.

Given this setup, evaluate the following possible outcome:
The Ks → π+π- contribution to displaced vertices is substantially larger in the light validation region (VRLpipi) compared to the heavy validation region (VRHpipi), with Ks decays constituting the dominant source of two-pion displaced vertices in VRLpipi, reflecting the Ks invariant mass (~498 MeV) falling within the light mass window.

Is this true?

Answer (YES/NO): NO